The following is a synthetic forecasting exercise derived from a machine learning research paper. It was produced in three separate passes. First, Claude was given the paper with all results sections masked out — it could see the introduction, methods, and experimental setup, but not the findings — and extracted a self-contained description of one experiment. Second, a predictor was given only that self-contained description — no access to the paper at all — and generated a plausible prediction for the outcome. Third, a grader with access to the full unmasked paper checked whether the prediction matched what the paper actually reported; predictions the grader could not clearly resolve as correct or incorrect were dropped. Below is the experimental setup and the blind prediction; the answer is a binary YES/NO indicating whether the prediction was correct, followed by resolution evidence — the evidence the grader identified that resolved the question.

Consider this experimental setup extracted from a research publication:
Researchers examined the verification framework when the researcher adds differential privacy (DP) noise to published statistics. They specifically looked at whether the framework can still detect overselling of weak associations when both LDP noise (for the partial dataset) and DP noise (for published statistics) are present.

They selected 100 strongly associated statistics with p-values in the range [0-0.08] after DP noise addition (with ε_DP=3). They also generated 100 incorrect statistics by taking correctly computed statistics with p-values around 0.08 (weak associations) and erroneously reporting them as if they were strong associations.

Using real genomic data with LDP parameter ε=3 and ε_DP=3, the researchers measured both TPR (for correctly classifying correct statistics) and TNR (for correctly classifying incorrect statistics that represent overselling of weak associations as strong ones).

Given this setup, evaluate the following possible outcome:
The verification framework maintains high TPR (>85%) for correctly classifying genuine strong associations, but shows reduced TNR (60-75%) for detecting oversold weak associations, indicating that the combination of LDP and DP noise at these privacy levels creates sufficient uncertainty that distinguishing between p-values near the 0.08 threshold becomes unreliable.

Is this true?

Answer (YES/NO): NO